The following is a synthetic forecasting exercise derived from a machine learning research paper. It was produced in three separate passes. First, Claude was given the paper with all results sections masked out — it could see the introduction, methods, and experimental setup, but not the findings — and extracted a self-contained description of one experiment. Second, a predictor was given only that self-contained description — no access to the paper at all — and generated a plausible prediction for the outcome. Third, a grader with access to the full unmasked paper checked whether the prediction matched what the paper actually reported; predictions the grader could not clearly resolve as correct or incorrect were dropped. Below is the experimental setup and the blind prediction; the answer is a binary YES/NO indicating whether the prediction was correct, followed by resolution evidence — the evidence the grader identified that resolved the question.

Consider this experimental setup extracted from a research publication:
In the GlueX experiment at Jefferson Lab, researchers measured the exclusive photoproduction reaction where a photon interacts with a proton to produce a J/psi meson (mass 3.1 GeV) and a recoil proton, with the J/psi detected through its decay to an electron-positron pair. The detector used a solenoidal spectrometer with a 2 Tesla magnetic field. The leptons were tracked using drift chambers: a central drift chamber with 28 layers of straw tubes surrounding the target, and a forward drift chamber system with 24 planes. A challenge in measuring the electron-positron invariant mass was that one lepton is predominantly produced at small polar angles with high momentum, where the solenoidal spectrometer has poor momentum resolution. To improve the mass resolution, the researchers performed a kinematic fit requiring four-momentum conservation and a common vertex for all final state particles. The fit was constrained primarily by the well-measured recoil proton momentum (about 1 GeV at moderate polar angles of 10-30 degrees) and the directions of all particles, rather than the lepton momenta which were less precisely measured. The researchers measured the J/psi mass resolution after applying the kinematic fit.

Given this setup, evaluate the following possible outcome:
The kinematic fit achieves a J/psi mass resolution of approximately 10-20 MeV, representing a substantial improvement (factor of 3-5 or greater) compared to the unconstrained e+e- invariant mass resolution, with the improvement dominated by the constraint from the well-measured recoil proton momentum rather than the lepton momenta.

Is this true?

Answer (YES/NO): YES